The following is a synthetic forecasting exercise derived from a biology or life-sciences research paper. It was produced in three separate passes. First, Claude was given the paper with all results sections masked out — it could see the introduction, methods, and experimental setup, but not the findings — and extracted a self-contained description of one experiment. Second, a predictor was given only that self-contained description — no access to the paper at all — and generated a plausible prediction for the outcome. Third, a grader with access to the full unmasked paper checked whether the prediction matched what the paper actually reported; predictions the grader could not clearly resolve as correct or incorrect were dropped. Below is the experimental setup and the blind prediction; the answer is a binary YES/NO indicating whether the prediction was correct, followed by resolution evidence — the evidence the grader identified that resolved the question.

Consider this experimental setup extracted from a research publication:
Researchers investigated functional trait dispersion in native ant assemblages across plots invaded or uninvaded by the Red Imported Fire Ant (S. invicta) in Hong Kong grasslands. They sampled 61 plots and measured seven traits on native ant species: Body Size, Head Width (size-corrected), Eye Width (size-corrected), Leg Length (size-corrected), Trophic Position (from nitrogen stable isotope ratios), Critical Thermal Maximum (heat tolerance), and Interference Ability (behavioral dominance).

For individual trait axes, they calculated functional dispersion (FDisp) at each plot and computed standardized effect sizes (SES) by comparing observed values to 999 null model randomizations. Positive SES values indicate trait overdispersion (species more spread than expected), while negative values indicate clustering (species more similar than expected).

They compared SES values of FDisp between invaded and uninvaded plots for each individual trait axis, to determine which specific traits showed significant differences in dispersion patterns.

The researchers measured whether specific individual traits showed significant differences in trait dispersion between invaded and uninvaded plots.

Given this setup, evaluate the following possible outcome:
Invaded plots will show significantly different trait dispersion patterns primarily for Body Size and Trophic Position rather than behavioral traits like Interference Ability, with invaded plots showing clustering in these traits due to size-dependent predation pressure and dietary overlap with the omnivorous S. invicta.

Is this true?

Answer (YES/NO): NO